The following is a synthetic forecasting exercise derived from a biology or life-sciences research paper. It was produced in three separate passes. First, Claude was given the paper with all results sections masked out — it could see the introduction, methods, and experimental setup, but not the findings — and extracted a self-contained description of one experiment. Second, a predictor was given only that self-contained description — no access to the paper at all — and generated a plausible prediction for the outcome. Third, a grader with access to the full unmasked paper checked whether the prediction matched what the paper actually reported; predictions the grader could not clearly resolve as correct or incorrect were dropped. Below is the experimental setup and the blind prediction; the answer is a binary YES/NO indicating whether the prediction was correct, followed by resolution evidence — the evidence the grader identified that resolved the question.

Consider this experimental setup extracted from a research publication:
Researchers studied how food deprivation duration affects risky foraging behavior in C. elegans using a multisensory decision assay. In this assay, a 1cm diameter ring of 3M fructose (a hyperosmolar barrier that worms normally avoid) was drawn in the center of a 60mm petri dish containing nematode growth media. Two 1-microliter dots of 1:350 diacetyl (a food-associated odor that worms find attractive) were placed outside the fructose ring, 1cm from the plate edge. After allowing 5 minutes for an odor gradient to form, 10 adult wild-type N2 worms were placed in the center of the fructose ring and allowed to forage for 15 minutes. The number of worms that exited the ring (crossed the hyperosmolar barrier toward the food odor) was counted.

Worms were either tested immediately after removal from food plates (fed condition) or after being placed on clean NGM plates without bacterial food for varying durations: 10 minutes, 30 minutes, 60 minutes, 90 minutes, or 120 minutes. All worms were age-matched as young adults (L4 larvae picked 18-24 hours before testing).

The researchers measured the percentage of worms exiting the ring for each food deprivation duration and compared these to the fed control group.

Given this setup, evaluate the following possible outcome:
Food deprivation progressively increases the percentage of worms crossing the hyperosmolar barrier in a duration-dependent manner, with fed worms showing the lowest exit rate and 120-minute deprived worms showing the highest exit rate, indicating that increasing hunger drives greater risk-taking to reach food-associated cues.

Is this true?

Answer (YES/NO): NO